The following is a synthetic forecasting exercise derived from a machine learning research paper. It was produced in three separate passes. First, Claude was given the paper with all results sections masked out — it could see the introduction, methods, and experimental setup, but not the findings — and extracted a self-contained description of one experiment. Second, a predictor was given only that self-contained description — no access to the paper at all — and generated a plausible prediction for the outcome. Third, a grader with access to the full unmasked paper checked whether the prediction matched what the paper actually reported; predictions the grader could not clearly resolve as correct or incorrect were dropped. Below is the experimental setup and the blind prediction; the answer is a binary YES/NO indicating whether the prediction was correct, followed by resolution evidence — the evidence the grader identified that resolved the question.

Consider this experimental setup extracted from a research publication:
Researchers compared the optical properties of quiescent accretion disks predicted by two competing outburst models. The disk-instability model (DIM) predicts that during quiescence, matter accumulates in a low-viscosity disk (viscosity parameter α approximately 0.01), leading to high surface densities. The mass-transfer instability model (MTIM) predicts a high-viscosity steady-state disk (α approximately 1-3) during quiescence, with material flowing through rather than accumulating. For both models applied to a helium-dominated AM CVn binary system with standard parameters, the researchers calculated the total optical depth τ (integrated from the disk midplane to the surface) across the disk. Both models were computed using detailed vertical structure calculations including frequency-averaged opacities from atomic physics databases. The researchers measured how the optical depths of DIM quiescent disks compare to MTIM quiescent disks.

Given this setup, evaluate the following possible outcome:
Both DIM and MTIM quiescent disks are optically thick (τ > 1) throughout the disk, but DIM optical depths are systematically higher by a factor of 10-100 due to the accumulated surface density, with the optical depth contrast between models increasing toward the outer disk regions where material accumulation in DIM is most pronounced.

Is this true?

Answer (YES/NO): NO